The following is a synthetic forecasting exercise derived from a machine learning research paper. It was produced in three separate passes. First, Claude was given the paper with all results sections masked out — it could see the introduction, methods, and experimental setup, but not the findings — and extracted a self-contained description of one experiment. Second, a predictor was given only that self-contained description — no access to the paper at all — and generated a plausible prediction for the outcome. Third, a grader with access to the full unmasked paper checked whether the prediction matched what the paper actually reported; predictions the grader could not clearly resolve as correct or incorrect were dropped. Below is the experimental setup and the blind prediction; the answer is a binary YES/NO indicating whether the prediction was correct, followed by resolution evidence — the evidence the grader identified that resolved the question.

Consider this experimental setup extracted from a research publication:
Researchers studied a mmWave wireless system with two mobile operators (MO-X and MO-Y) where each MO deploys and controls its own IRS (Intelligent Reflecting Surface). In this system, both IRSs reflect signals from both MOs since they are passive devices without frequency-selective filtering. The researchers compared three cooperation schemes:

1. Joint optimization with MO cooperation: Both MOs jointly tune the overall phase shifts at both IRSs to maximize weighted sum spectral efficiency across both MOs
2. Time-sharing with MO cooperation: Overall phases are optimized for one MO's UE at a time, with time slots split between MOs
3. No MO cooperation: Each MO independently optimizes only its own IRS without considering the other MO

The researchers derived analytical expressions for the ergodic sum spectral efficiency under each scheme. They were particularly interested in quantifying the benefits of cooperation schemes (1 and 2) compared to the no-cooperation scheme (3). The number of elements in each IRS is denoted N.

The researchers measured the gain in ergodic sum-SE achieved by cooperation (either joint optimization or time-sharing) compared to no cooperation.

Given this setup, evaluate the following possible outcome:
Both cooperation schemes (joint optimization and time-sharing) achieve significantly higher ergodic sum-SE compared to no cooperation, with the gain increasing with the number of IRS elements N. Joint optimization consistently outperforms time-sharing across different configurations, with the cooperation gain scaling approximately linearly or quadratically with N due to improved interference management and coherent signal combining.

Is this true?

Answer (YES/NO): NO